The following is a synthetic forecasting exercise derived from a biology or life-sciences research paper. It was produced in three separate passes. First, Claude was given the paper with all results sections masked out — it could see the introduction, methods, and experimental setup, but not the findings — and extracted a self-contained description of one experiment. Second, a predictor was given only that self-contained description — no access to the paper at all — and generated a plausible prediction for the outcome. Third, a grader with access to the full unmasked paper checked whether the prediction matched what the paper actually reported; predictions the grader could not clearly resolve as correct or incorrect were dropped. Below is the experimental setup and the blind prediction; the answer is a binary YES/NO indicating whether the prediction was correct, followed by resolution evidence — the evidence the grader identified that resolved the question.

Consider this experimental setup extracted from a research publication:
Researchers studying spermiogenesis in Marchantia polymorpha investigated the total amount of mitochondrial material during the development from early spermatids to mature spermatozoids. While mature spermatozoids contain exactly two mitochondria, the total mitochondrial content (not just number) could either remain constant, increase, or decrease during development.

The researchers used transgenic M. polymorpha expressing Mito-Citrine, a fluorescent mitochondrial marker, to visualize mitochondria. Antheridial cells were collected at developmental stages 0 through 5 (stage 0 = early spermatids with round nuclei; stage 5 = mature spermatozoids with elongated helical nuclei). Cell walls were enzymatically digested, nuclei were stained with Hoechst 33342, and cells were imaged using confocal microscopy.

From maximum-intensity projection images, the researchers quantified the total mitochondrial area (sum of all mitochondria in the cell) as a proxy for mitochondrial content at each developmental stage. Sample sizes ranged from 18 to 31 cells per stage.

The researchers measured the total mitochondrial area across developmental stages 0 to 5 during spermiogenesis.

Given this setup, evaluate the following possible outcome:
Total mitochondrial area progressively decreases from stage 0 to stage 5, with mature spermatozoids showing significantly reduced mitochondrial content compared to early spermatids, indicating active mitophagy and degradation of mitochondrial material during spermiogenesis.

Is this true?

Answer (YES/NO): YES